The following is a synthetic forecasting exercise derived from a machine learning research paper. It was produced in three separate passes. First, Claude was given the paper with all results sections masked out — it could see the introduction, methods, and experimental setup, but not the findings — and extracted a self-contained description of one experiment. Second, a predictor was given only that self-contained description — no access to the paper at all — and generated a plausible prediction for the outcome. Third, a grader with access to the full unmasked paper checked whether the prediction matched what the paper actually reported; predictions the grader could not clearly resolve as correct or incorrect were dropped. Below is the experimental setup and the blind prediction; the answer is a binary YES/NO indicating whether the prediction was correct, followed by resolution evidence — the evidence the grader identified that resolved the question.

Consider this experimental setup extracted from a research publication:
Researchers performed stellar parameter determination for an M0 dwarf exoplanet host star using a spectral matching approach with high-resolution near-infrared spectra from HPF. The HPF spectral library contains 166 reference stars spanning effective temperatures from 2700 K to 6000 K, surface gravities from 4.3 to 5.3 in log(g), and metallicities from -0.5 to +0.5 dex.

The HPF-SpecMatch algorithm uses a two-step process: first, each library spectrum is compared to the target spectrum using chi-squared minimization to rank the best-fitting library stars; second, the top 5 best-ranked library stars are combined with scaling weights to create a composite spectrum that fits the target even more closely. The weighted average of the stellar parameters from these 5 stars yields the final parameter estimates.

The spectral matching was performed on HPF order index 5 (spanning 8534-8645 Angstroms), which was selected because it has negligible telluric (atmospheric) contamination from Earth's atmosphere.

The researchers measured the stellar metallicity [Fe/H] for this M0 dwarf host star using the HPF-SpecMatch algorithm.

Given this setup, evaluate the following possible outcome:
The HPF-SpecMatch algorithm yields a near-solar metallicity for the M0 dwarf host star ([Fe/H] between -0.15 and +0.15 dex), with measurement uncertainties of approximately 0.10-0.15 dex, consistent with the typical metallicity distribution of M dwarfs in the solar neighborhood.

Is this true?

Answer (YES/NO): NO